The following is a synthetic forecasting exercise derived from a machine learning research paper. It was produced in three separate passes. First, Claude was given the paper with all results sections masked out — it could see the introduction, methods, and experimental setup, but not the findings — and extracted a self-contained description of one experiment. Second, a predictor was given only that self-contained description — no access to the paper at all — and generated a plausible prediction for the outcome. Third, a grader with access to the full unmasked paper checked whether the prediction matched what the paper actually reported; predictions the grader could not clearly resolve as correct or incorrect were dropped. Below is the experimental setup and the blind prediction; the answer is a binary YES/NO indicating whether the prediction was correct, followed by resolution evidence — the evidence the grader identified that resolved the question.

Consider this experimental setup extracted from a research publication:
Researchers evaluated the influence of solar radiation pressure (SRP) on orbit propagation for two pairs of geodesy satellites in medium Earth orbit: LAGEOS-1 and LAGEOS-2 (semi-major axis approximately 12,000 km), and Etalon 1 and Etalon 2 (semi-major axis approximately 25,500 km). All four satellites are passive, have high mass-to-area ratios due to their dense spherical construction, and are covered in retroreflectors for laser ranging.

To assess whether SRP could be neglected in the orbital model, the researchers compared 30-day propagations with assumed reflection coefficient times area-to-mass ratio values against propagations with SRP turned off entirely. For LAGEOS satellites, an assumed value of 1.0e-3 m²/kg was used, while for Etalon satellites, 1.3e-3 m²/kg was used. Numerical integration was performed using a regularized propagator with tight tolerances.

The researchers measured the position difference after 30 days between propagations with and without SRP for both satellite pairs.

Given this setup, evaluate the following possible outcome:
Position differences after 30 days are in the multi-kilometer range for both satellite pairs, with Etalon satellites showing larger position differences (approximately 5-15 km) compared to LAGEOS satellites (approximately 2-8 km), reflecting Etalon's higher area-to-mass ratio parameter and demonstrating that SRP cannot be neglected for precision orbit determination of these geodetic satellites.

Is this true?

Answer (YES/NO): NO